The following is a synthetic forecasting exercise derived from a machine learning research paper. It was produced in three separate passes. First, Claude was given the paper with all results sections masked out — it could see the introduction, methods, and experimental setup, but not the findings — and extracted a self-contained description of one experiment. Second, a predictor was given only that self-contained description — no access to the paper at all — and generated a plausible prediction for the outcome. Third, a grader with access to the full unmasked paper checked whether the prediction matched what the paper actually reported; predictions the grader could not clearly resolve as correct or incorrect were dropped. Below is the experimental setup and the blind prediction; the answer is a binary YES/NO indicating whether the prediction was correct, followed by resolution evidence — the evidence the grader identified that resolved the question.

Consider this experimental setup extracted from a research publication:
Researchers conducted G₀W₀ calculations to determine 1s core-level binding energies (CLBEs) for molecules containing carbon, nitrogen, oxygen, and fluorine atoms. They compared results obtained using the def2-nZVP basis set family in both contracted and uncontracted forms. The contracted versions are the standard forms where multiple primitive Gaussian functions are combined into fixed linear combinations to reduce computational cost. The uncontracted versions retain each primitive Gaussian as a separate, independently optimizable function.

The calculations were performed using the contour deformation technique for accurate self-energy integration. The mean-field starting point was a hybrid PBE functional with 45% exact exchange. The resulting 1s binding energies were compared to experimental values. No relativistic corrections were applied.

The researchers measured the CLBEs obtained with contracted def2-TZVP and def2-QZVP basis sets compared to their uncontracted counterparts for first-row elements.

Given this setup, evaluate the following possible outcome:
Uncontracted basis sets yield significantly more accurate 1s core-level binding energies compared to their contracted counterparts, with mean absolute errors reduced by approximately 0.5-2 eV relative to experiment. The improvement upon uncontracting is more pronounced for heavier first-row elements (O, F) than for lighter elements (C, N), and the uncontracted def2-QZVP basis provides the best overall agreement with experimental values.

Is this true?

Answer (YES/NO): NO